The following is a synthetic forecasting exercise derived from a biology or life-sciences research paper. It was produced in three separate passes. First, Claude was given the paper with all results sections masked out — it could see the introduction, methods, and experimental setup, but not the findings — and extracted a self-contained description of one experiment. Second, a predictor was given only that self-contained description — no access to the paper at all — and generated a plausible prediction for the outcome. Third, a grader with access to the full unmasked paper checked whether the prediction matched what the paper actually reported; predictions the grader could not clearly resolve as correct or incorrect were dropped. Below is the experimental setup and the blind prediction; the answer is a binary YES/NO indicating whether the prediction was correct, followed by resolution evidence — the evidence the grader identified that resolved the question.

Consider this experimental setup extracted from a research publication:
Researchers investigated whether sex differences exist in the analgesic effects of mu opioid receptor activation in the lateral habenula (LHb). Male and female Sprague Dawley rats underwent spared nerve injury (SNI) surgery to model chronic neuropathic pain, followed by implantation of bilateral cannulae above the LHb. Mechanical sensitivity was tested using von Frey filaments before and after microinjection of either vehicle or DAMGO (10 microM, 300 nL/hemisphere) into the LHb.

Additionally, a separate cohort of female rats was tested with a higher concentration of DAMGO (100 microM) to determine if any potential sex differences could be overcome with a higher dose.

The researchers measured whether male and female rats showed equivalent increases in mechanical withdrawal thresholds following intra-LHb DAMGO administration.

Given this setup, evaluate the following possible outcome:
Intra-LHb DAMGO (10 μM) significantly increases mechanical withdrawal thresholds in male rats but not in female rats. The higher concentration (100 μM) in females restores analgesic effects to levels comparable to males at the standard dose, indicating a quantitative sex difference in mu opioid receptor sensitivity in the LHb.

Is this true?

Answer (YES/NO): NO